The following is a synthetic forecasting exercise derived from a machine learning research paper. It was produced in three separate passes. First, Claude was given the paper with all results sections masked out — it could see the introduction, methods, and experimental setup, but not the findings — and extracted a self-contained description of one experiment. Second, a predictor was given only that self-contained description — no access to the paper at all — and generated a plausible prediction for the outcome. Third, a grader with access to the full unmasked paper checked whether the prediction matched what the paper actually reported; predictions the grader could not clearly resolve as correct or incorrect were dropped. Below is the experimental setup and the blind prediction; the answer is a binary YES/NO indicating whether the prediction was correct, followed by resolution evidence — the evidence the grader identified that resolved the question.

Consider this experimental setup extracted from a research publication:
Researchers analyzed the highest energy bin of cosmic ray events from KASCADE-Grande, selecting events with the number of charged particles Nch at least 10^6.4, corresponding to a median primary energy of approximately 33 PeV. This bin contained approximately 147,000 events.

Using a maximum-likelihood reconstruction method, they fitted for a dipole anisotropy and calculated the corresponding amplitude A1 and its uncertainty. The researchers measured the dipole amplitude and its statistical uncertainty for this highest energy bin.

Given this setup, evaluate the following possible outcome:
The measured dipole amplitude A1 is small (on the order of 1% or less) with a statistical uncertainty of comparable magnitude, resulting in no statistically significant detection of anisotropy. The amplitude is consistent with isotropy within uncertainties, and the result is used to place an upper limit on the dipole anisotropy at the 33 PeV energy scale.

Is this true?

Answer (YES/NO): NO